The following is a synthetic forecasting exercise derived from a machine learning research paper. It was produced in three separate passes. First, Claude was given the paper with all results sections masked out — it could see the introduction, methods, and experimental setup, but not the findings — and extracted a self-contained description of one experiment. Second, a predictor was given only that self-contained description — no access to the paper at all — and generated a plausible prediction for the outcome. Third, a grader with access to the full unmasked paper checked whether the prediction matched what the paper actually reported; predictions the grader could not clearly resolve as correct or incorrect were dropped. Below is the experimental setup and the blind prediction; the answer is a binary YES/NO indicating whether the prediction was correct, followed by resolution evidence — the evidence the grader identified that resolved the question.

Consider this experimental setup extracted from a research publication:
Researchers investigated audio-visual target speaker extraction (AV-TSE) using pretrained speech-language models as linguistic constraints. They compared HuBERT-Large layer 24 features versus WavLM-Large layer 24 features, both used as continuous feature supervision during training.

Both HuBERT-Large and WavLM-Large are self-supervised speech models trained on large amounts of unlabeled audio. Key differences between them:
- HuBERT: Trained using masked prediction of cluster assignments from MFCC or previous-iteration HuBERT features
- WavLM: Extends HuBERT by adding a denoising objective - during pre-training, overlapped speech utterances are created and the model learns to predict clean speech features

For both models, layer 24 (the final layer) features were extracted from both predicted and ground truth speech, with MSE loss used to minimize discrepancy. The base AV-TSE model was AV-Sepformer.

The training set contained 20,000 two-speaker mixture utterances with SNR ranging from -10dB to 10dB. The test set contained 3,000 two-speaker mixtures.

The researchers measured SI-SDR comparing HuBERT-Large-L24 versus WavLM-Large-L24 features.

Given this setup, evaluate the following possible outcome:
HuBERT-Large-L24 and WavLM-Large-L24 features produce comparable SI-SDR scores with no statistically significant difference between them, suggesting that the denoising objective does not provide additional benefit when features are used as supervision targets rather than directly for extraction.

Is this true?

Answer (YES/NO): NO